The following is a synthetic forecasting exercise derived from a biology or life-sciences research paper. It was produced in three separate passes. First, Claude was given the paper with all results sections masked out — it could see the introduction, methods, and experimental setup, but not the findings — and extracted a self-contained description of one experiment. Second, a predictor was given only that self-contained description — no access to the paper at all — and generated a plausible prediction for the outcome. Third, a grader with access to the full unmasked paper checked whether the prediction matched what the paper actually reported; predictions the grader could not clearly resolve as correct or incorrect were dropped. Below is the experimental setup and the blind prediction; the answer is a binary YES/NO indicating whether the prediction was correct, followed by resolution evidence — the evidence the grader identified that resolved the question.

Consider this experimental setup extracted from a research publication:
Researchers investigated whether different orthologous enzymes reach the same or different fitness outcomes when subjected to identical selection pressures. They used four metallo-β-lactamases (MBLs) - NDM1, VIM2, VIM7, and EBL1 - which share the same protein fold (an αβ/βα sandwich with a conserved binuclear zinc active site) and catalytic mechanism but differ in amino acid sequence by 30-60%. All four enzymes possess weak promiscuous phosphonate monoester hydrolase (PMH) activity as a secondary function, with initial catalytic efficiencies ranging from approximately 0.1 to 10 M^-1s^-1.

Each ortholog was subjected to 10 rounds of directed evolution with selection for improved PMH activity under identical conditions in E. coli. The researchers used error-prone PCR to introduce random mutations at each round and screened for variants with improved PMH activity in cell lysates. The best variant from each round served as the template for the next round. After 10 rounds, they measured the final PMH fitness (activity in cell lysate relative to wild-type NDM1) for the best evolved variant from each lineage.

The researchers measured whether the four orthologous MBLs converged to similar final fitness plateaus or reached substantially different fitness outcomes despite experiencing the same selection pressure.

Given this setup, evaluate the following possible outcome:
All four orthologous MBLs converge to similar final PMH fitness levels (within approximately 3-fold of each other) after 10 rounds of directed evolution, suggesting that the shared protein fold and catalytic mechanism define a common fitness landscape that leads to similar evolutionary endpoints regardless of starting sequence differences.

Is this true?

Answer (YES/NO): NO